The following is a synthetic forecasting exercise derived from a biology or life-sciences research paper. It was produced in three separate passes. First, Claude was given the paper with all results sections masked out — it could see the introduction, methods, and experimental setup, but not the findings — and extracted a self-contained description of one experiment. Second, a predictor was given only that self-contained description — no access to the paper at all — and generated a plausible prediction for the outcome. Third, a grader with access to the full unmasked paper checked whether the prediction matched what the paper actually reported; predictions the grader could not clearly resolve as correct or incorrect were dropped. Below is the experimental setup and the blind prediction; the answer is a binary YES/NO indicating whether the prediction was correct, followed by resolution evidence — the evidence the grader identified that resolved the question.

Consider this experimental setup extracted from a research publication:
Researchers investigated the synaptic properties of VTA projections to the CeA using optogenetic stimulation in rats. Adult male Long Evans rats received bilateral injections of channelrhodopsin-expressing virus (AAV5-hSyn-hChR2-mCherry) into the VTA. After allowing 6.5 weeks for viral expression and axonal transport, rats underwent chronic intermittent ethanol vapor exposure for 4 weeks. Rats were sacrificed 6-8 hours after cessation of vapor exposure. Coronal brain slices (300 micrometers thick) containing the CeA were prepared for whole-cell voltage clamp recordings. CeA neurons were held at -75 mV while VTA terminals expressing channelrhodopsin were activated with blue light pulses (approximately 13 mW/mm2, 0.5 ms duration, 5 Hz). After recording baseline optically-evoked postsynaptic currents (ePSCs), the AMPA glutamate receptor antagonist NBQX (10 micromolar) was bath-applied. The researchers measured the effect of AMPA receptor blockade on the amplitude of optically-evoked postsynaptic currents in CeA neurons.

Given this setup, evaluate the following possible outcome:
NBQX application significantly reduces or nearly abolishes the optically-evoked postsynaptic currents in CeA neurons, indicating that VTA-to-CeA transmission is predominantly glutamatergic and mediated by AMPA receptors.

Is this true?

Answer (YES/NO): YES